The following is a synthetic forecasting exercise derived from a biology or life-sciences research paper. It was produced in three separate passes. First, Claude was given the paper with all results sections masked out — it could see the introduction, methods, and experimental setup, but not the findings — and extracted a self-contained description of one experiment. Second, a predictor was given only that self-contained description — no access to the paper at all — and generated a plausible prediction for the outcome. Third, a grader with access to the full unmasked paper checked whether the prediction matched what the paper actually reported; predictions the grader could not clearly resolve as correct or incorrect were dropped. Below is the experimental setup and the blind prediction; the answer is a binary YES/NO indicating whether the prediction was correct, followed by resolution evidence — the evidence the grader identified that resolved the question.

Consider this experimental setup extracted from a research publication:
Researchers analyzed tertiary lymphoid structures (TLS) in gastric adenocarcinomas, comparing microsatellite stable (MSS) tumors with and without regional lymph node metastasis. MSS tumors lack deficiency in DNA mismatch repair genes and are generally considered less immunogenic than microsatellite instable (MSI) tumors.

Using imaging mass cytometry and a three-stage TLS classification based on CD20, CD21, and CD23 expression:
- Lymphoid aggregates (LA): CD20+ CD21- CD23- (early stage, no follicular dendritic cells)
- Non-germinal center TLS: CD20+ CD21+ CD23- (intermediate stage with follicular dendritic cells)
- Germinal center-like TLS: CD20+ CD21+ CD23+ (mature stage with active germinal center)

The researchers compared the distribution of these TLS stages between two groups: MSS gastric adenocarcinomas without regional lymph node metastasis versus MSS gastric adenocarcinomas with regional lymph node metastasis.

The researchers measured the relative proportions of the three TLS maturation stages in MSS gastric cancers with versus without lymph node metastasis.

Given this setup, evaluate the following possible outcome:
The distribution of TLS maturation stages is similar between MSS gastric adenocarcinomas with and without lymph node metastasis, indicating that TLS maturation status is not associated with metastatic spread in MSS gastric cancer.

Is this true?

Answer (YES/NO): NO